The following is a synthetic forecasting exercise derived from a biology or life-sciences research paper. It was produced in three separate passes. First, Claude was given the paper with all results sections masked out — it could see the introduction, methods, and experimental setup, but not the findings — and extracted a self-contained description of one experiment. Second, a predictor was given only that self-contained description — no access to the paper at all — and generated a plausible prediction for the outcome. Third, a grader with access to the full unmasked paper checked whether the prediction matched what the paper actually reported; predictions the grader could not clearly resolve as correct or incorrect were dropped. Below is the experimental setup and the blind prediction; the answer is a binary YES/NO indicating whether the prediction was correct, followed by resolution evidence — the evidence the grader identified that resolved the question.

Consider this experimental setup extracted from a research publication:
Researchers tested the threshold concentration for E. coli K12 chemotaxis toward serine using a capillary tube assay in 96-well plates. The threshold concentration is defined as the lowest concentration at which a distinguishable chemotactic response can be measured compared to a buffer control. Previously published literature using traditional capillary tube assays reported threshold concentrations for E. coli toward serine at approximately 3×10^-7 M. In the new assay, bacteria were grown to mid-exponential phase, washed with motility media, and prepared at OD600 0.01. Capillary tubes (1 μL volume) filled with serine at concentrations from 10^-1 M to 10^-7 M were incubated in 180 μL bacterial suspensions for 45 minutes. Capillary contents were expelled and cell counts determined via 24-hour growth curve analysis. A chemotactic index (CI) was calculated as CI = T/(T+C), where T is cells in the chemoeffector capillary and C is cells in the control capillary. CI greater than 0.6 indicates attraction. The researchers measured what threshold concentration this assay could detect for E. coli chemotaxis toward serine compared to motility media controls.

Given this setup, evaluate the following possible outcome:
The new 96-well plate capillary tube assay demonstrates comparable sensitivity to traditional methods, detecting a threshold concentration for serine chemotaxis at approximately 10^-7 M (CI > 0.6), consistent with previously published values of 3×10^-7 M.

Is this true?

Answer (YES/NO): NO